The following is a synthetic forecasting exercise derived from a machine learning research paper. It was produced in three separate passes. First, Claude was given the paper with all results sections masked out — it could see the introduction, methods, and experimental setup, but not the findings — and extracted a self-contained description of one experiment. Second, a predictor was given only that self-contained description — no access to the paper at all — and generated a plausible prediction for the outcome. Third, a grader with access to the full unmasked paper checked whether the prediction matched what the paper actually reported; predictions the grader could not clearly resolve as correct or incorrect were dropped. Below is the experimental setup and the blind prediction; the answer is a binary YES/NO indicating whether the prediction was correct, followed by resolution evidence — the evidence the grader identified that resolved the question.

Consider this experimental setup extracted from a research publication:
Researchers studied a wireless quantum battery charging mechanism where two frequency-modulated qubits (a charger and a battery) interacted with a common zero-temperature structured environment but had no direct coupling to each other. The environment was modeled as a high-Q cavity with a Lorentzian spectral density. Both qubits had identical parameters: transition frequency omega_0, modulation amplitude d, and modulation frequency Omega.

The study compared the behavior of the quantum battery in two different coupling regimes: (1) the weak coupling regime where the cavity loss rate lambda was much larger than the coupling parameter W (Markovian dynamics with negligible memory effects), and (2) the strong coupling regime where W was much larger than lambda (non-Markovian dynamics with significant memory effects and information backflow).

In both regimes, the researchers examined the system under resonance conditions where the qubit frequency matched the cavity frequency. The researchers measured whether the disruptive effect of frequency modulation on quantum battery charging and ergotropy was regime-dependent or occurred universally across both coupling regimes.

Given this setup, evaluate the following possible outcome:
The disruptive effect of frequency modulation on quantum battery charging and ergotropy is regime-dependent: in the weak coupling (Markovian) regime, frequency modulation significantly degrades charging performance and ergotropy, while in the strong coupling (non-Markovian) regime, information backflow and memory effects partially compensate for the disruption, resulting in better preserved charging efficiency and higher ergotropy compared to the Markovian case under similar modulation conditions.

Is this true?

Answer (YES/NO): NO